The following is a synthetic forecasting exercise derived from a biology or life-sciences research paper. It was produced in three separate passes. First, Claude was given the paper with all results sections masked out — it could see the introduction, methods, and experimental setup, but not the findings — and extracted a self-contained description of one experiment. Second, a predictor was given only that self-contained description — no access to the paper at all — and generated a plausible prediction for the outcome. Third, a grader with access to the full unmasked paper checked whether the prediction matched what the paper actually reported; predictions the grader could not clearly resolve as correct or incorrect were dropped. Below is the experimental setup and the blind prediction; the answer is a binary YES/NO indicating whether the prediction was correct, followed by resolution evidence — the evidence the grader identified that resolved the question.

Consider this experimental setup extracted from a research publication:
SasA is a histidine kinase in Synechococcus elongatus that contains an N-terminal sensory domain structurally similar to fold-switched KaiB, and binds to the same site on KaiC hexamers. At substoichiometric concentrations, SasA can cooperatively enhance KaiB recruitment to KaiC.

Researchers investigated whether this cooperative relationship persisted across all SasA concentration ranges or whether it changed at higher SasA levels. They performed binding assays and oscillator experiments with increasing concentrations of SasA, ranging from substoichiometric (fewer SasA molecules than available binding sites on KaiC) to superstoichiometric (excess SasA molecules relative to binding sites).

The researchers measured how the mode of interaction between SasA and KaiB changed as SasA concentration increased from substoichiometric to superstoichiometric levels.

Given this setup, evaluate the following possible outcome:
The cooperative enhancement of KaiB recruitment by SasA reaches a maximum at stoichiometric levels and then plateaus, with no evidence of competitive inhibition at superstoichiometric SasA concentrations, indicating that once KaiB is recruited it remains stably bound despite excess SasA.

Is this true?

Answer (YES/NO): NO